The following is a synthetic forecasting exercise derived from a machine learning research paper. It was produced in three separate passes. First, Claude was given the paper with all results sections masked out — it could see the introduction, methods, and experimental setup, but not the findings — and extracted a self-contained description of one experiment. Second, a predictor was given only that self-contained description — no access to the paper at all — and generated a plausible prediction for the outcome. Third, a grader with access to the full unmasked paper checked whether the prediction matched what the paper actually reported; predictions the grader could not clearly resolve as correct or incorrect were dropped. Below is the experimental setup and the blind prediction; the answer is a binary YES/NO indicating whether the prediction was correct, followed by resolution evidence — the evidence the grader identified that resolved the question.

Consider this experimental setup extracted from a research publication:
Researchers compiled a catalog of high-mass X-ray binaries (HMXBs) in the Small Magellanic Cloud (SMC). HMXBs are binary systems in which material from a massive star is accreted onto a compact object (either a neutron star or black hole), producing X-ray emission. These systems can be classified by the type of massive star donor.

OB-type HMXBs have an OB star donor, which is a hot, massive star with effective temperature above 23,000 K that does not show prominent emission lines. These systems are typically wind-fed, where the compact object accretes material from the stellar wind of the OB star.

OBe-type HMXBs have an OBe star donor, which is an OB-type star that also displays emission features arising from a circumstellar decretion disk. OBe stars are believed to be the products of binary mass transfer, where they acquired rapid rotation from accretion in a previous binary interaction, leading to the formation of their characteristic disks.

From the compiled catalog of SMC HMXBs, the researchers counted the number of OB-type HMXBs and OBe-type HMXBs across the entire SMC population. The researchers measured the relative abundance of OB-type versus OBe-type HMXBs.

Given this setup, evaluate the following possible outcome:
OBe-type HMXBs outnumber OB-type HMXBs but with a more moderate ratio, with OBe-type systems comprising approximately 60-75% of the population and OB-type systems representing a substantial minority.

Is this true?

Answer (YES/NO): NO